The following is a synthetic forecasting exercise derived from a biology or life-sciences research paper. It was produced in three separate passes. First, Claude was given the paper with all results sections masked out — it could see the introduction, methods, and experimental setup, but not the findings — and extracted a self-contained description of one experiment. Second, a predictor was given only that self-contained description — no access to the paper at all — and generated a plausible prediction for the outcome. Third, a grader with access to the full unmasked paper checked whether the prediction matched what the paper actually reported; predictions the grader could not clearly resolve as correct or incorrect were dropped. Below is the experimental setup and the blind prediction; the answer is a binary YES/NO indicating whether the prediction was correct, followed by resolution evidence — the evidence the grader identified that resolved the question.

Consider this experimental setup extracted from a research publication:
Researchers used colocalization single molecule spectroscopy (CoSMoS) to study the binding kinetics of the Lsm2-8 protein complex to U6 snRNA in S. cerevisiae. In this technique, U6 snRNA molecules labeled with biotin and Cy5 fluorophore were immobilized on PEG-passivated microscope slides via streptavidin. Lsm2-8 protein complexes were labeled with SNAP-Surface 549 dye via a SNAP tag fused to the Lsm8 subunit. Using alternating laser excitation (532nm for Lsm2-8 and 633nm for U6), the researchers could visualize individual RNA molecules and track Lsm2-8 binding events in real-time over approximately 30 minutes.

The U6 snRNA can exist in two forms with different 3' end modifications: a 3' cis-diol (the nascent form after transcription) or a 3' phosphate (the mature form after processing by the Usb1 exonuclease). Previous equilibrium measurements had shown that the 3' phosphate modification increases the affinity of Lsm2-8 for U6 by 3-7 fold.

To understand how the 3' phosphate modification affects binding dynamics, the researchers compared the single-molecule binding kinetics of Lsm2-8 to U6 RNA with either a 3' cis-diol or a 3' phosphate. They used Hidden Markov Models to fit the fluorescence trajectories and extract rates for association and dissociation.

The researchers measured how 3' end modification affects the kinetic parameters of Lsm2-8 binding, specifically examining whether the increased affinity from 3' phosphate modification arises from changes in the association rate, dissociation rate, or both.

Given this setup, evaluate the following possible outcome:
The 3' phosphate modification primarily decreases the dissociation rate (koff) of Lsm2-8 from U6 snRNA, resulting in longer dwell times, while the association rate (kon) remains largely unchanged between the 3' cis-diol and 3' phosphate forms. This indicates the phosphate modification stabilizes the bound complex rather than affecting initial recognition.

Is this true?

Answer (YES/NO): NO